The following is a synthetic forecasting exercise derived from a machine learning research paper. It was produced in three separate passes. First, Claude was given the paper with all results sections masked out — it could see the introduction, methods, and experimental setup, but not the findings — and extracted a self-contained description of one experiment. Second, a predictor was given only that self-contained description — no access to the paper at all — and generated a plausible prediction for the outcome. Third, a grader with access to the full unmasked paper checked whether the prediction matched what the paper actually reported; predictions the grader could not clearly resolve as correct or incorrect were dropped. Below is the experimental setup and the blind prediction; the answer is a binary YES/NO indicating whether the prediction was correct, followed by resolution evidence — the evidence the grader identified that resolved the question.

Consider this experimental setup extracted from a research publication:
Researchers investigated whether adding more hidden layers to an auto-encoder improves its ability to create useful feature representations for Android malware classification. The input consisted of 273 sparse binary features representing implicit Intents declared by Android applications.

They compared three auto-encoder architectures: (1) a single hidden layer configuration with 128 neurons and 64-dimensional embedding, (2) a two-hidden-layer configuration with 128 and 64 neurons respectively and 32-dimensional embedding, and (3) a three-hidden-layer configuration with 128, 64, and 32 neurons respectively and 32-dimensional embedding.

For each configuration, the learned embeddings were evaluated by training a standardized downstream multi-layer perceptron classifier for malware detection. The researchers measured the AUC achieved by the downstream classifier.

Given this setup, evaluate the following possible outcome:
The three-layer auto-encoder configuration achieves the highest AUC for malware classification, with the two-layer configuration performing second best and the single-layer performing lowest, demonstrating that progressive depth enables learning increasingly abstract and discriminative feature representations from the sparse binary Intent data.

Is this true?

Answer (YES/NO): NO